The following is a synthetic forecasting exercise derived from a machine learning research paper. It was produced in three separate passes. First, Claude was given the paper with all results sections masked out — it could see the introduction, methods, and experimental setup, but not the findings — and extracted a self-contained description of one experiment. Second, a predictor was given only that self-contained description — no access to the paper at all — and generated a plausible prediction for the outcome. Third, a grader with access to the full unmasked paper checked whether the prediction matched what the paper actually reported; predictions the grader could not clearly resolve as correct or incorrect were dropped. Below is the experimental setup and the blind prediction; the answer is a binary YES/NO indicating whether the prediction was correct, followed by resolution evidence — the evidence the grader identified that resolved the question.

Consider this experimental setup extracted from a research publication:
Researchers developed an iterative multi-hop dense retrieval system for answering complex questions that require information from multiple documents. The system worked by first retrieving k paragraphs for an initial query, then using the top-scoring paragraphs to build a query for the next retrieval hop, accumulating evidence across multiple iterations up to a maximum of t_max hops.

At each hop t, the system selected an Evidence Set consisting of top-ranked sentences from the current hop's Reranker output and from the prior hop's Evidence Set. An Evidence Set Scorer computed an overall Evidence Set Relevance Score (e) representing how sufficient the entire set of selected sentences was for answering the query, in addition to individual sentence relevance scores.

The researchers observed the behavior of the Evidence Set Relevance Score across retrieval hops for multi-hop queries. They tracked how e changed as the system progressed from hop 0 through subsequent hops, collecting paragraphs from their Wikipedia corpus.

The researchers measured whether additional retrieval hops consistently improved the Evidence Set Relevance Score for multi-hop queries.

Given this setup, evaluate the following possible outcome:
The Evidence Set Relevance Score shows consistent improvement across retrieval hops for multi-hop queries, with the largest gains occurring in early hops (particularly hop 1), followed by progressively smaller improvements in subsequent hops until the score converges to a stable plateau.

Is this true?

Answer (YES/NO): NO